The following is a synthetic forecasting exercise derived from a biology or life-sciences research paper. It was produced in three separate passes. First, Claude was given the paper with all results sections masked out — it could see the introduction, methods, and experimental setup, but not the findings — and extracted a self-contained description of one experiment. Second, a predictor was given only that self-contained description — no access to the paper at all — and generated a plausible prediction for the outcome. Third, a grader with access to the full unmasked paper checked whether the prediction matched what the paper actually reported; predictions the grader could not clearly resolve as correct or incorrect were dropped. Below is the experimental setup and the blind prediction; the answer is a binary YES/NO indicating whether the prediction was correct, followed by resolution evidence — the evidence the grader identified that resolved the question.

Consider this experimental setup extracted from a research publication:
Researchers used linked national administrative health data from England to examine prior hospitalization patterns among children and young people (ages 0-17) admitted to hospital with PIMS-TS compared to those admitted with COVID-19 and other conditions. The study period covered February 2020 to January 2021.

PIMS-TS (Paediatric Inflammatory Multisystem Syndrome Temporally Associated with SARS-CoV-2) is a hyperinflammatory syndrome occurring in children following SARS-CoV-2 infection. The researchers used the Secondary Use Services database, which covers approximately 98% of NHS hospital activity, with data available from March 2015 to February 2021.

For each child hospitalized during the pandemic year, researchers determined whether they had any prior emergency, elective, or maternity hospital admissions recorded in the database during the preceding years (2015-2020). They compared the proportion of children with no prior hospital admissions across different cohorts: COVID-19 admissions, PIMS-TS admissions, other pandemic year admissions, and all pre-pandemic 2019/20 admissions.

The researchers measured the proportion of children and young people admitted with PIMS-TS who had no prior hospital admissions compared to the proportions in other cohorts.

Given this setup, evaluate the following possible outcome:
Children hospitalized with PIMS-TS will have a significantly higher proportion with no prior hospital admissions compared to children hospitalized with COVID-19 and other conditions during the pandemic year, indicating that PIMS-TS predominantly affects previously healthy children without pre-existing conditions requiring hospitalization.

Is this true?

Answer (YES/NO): YES